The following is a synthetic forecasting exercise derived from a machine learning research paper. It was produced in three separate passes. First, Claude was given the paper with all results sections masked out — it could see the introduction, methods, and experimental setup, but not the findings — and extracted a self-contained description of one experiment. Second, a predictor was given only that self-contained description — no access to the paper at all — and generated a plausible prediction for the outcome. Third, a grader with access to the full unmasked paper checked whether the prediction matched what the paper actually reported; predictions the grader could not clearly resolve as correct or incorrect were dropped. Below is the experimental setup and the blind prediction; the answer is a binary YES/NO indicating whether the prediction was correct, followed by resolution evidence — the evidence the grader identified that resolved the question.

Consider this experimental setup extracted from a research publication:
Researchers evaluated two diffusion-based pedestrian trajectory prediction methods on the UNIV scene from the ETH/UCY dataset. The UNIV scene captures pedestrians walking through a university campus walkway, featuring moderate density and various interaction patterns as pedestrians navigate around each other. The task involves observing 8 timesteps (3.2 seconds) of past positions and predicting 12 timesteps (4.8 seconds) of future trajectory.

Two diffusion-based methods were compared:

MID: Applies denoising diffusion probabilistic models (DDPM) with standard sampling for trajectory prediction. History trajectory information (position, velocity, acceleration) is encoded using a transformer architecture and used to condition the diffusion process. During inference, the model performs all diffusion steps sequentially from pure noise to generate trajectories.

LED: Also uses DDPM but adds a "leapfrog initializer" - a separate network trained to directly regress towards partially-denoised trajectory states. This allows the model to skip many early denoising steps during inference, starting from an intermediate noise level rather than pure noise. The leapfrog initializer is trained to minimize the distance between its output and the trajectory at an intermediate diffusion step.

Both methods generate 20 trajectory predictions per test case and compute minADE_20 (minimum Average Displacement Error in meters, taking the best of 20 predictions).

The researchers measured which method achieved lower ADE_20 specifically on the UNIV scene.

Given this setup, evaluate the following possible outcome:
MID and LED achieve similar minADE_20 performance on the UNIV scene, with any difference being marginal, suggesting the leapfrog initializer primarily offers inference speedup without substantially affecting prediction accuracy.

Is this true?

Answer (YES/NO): NO